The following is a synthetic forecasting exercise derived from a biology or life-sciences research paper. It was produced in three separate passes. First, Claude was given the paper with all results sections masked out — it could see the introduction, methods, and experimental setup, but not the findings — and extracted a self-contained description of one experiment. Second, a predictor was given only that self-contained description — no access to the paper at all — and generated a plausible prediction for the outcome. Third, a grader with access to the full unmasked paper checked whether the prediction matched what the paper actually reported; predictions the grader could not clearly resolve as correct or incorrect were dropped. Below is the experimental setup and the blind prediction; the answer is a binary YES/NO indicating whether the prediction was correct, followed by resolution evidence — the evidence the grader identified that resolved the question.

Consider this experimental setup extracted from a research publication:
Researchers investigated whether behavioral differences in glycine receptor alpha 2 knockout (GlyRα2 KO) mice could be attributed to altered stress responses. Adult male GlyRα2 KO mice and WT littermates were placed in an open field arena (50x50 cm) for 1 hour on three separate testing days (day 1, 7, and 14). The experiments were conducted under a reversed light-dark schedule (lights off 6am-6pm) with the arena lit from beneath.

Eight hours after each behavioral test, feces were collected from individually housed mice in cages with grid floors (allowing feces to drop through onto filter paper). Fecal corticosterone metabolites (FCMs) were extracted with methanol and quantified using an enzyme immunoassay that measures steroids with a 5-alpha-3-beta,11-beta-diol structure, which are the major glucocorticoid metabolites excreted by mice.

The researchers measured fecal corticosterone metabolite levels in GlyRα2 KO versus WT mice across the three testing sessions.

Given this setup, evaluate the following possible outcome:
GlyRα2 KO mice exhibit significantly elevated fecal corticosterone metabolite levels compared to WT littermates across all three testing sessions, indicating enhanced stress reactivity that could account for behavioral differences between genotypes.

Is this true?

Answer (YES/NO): NO